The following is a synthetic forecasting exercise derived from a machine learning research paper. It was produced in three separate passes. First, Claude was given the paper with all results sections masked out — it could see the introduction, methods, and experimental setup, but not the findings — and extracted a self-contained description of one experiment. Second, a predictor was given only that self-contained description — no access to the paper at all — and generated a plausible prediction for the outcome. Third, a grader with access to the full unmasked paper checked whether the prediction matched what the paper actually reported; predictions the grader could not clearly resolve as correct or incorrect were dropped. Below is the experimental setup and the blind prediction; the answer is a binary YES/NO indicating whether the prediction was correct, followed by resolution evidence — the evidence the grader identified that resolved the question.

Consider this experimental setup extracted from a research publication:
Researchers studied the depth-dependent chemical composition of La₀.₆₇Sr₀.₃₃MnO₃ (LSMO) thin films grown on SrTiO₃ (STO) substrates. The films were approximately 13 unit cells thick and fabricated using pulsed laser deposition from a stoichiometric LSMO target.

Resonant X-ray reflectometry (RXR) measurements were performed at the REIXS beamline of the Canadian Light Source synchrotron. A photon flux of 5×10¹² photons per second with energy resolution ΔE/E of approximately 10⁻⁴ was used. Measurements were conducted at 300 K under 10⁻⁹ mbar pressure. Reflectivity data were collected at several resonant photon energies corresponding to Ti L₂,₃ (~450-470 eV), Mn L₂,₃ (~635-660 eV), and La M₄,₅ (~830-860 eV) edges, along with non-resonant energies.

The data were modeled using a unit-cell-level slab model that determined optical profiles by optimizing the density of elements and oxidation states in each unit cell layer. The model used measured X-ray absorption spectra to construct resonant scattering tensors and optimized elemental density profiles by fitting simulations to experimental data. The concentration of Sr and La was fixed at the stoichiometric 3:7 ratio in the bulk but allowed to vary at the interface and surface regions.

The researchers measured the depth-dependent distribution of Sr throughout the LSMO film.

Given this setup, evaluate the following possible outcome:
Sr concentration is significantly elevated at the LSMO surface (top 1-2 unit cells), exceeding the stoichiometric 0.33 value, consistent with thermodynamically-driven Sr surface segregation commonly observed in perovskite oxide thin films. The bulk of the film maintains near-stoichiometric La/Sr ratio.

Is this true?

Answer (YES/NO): YES